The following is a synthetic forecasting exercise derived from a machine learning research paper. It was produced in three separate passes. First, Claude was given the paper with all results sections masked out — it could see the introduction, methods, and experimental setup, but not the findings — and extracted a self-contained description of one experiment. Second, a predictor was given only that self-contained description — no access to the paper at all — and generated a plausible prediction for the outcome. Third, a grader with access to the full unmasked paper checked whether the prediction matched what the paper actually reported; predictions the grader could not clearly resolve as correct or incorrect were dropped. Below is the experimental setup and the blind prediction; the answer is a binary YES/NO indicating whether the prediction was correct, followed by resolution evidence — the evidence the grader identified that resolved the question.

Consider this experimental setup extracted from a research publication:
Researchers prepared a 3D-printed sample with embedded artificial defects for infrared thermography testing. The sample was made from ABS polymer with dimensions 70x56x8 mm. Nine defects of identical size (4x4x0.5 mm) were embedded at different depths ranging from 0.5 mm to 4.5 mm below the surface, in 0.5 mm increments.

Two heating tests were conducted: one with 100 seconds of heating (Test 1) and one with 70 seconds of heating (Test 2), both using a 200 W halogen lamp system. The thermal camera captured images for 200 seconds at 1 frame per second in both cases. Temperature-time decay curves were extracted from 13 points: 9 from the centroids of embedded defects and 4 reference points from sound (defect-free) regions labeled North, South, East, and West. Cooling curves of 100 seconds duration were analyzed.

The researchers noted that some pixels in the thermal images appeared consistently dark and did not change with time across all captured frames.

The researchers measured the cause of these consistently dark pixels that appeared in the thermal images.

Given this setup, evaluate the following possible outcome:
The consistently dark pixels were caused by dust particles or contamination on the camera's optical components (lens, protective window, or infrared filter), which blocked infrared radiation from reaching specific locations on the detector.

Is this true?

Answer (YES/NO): NO